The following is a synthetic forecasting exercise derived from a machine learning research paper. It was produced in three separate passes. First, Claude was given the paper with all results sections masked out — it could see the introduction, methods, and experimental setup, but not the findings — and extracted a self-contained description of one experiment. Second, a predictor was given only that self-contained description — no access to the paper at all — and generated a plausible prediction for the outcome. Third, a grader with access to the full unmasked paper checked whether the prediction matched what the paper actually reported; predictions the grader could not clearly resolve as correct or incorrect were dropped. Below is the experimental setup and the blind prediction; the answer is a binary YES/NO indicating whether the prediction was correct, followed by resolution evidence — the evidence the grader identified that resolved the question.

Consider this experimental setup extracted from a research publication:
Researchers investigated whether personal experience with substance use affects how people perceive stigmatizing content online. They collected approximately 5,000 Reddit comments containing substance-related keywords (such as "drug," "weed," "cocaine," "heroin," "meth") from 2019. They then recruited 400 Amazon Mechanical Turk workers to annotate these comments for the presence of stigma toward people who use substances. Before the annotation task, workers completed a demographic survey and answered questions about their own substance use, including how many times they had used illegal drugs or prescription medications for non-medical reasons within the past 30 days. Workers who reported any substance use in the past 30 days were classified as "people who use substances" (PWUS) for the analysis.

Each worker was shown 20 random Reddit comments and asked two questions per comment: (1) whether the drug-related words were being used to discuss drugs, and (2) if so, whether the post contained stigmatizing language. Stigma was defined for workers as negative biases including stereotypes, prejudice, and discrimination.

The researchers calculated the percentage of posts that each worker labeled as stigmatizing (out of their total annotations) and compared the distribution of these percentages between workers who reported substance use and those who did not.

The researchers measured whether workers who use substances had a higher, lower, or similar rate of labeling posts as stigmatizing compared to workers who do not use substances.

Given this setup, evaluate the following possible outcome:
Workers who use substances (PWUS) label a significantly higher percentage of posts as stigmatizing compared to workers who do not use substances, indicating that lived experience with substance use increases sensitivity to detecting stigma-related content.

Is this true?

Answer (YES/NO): YES